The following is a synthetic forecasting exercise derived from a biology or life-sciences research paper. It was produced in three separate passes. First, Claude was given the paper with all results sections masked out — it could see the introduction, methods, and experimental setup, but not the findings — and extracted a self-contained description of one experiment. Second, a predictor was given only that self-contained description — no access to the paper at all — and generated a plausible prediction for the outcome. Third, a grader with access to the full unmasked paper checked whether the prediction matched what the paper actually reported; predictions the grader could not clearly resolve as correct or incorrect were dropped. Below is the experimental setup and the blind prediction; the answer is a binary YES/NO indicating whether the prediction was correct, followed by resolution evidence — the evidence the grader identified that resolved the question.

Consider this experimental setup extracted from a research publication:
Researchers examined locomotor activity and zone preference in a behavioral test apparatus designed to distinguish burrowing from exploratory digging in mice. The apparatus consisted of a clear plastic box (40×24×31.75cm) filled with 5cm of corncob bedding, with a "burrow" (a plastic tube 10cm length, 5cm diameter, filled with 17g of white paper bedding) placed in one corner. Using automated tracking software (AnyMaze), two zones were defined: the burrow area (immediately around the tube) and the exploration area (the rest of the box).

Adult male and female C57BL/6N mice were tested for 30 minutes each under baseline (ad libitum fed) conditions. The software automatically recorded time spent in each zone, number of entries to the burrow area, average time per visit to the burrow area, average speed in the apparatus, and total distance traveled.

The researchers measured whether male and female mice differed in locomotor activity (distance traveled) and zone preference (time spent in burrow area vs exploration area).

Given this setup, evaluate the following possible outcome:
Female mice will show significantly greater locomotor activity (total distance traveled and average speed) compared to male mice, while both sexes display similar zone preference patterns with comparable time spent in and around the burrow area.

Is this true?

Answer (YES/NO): YES